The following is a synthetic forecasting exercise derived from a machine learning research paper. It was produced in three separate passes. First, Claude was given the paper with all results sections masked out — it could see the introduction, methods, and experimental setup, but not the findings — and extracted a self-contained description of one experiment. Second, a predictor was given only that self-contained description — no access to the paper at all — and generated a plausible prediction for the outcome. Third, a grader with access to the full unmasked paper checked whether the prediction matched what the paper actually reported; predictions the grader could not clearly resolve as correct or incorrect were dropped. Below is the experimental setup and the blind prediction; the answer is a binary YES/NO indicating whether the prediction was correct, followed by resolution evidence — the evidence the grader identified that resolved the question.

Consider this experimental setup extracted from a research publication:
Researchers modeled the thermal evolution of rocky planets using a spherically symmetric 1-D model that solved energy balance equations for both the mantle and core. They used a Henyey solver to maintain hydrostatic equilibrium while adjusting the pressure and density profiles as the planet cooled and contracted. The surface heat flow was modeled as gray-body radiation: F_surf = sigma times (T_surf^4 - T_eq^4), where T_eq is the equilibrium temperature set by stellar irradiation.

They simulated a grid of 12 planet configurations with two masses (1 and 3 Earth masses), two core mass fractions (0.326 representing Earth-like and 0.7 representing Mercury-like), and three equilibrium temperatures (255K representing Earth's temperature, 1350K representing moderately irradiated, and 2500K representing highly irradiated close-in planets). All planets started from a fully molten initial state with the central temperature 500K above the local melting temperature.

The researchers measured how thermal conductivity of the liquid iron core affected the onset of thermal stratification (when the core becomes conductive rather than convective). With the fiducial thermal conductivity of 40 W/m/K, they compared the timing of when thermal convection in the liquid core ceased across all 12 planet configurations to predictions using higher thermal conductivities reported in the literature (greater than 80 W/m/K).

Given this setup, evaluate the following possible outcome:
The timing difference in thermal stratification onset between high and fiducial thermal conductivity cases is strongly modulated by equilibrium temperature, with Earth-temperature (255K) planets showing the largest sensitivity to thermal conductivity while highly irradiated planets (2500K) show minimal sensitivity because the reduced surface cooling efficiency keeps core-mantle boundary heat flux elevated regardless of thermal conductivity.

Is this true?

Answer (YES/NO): NO